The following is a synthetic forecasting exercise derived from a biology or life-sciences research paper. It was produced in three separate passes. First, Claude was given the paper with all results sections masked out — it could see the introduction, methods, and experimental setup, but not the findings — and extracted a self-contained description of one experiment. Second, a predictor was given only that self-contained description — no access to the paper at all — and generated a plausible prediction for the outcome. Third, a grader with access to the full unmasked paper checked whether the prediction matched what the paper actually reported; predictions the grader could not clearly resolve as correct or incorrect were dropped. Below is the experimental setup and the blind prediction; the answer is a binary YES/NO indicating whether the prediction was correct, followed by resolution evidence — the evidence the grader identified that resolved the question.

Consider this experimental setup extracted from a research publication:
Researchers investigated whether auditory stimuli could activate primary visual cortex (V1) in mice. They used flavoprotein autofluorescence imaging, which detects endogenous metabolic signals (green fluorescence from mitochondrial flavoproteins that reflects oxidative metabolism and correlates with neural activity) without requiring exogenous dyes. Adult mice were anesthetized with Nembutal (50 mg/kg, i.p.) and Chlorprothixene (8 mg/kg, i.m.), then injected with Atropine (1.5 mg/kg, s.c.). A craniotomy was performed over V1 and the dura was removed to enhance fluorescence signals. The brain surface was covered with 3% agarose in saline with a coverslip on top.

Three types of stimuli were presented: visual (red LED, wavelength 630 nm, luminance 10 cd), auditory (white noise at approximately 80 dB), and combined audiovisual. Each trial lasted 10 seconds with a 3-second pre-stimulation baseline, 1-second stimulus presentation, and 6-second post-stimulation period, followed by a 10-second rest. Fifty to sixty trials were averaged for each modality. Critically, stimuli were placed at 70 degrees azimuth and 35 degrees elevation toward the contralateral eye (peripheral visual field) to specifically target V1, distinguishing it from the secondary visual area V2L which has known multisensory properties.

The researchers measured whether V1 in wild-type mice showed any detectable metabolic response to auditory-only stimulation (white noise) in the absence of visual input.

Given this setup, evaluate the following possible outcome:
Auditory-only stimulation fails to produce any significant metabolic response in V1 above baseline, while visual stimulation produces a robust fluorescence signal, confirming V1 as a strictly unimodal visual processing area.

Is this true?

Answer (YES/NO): NO